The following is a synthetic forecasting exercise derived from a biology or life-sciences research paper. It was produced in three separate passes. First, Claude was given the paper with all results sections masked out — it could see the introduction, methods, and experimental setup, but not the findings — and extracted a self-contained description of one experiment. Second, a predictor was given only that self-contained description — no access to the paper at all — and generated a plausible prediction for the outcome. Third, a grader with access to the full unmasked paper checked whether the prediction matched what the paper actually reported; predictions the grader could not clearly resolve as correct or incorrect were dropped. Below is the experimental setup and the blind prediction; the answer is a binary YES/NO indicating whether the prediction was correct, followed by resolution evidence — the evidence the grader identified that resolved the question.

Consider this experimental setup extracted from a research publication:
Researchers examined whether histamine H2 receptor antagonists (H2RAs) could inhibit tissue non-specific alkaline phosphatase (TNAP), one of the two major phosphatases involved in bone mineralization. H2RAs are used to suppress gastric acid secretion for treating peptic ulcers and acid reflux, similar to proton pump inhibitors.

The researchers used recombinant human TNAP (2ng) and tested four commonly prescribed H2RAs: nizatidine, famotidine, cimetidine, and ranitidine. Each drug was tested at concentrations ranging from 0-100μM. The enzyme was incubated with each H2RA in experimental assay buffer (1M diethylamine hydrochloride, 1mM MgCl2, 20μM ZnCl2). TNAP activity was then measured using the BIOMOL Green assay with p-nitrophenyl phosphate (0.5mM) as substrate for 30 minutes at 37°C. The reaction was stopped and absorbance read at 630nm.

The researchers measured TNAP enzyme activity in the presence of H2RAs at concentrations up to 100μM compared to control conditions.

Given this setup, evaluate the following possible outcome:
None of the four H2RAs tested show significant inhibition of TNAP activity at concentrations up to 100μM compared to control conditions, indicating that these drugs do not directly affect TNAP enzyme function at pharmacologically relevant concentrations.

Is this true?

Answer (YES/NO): YES